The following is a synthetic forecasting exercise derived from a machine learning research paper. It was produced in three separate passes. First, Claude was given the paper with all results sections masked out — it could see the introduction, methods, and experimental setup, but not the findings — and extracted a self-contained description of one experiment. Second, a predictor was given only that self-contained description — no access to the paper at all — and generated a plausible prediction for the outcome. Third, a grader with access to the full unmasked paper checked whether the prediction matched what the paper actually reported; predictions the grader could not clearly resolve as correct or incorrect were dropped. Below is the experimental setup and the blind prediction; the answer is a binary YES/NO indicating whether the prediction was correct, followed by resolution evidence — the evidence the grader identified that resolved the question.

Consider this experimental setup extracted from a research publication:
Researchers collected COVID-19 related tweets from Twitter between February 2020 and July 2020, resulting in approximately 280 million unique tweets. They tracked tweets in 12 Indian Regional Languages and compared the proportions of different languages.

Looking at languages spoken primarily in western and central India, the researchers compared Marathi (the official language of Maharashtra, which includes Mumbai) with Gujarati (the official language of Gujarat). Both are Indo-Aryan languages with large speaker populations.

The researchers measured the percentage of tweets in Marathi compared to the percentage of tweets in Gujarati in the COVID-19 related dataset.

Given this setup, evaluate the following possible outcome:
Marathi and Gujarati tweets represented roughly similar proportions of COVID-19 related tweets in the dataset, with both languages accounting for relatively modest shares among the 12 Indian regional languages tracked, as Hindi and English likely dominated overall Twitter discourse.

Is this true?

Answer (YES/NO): NO